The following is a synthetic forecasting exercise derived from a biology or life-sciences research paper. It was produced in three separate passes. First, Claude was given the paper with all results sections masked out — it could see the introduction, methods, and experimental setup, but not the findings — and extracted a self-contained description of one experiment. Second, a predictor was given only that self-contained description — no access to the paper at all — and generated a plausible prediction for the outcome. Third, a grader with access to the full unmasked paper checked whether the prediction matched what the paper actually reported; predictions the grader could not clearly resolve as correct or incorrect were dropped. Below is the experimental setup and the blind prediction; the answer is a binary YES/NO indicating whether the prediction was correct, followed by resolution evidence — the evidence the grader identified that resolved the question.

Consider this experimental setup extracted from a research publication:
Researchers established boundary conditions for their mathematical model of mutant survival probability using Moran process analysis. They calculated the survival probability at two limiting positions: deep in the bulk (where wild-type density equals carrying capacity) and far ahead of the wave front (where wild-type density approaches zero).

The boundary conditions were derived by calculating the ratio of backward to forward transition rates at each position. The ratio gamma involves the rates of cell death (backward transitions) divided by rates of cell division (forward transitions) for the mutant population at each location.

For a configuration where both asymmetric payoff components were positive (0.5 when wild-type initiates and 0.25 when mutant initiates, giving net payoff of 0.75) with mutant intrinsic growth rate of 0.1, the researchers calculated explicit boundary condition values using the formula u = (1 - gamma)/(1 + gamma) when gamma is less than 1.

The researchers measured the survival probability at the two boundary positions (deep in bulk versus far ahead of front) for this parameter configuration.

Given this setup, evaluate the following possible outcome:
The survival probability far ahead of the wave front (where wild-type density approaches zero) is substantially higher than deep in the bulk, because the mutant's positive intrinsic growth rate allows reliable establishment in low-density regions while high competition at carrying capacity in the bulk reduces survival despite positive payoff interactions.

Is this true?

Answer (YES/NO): NO